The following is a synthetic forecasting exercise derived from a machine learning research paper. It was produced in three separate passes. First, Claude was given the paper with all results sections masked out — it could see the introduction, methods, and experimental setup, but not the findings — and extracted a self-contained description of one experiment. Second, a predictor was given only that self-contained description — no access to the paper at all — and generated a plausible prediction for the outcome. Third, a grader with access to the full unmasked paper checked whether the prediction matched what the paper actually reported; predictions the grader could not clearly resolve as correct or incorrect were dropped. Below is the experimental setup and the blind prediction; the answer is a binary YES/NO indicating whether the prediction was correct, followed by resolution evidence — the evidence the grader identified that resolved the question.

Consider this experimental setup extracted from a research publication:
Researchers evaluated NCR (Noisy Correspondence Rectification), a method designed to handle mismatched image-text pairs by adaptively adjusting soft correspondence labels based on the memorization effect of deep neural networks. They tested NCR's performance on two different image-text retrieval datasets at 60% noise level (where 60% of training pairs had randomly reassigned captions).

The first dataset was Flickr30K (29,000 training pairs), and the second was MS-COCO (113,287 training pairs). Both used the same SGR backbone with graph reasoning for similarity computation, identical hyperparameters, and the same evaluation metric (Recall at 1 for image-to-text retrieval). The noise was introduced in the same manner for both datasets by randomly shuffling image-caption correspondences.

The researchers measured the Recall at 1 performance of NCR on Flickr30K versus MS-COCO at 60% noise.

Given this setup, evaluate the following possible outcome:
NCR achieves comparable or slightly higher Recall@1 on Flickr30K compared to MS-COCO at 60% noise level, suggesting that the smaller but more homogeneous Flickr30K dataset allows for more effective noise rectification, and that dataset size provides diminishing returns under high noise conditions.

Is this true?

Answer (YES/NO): NO